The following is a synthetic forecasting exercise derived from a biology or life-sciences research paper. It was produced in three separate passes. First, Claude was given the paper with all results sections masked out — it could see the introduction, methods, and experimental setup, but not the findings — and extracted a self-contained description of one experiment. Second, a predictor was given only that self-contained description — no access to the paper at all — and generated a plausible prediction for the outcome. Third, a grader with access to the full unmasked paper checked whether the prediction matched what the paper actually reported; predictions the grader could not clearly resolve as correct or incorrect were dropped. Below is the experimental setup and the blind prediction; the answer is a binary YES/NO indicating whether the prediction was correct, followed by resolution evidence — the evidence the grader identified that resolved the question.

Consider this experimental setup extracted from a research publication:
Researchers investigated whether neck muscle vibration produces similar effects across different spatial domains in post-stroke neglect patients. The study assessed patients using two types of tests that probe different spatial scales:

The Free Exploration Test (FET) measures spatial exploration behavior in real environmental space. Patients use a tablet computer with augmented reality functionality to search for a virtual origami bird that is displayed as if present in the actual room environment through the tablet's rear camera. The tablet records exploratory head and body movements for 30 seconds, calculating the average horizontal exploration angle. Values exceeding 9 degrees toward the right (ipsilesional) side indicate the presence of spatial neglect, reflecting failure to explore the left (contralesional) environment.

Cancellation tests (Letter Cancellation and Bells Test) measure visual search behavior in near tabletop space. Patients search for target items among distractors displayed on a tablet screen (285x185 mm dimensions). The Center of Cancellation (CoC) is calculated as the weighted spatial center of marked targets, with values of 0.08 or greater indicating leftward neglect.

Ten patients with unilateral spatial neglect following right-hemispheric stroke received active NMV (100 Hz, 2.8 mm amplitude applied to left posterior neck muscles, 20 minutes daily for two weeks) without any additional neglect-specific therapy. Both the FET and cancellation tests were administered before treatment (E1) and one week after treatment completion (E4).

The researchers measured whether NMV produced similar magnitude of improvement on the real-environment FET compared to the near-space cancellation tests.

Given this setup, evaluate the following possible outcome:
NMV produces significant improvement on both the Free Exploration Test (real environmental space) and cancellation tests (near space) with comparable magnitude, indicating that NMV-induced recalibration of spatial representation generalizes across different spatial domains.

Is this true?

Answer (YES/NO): NO